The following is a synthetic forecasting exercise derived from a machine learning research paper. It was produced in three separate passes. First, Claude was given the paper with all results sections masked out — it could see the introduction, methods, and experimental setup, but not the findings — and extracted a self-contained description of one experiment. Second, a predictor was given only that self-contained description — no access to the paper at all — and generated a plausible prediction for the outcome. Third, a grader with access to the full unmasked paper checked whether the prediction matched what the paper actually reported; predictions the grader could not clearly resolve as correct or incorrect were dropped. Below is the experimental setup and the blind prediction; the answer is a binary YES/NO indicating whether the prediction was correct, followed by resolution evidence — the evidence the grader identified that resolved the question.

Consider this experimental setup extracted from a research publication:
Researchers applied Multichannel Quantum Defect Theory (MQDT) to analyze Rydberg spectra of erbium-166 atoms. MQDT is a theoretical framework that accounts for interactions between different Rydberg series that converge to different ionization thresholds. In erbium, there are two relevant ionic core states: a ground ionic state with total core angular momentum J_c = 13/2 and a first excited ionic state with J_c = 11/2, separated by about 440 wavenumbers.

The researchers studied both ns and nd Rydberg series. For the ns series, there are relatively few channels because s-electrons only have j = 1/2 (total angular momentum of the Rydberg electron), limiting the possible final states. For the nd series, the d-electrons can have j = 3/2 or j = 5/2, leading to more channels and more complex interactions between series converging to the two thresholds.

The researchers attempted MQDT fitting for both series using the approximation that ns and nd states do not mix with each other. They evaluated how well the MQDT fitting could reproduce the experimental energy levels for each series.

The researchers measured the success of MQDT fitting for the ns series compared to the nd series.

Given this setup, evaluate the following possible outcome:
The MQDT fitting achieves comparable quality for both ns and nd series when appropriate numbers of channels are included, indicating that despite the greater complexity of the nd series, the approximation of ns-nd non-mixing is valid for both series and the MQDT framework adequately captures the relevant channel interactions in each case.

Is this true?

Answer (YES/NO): NO